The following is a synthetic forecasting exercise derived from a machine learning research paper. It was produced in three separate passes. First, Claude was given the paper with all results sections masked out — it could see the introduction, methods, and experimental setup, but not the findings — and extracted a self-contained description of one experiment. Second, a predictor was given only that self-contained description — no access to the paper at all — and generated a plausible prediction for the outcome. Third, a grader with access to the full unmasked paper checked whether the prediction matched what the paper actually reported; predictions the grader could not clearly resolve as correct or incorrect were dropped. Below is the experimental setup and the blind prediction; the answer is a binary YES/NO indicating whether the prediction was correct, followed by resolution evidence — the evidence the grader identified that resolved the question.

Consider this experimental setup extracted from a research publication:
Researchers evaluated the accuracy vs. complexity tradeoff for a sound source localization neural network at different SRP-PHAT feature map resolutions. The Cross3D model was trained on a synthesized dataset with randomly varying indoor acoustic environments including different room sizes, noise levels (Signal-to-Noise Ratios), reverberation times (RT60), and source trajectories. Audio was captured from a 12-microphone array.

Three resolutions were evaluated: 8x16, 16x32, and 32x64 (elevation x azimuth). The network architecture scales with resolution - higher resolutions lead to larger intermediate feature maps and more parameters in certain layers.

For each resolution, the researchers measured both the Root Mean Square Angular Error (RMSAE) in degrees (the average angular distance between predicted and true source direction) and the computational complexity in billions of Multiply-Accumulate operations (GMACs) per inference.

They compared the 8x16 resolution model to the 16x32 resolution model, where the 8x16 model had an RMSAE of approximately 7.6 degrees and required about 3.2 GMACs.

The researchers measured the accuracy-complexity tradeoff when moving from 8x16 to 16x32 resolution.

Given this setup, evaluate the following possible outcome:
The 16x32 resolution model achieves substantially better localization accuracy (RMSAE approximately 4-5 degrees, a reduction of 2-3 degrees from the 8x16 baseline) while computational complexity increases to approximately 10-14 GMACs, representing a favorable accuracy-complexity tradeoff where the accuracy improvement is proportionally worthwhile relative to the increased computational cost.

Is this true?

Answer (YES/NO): NO